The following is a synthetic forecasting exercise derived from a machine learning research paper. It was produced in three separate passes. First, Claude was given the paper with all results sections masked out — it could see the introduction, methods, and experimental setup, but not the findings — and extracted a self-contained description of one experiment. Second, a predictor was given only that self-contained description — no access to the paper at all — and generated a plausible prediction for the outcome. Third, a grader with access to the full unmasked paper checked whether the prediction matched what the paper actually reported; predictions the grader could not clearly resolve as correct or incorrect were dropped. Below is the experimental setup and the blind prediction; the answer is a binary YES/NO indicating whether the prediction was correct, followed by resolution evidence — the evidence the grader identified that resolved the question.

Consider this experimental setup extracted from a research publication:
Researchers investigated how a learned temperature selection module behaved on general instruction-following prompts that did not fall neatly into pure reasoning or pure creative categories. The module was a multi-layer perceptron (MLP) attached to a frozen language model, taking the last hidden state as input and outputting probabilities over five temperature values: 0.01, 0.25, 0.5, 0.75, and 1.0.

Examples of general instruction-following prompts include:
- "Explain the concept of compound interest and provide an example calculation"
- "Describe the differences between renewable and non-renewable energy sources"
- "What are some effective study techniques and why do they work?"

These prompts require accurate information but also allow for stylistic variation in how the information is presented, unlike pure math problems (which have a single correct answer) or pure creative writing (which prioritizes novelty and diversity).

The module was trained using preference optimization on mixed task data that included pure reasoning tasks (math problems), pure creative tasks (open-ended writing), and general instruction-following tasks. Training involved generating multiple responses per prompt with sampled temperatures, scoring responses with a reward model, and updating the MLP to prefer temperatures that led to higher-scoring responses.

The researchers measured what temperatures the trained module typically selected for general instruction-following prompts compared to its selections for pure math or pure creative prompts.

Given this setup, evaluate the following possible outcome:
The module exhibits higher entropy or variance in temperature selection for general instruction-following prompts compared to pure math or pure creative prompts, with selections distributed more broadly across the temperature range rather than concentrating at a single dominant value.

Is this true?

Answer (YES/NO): YES